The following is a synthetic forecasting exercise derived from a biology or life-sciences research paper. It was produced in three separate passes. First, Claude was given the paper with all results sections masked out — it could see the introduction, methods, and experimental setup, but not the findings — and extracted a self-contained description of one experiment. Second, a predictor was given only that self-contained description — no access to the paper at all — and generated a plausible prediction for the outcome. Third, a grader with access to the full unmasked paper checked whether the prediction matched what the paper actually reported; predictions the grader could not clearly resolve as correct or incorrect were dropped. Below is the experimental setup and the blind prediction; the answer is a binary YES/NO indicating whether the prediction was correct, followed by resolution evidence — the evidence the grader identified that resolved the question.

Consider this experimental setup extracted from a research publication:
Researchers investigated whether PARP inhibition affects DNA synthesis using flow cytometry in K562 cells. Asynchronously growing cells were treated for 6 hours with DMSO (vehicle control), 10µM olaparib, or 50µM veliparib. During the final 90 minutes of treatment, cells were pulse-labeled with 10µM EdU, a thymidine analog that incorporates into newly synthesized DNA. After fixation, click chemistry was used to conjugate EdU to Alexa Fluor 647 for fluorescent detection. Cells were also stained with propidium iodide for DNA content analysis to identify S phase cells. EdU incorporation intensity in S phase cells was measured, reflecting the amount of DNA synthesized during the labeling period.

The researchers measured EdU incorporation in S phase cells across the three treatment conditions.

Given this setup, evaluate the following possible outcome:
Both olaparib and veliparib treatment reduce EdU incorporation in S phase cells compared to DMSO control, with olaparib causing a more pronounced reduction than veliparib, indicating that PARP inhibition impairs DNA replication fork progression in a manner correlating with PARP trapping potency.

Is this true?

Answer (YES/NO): NO